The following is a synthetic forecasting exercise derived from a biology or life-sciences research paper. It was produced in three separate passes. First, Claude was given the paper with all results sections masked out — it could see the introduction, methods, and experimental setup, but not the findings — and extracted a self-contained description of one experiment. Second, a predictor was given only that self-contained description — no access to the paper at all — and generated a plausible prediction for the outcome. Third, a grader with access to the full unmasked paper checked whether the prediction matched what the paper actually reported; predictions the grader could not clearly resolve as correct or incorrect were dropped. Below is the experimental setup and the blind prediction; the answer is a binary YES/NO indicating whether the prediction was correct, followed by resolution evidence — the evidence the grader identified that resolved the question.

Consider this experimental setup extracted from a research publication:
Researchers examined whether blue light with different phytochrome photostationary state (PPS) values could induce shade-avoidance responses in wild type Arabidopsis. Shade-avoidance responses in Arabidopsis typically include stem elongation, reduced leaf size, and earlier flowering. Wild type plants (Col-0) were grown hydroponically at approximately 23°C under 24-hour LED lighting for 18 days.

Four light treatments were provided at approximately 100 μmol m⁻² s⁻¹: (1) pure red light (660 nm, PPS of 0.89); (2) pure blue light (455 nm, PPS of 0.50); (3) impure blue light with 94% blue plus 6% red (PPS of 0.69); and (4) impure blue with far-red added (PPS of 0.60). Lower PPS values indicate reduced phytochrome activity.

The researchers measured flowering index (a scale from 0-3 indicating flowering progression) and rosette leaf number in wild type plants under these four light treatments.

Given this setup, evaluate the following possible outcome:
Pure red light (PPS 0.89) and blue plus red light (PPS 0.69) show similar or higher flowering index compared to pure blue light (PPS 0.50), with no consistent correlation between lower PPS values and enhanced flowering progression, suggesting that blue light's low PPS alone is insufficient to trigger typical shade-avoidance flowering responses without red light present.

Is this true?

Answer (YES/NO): NO